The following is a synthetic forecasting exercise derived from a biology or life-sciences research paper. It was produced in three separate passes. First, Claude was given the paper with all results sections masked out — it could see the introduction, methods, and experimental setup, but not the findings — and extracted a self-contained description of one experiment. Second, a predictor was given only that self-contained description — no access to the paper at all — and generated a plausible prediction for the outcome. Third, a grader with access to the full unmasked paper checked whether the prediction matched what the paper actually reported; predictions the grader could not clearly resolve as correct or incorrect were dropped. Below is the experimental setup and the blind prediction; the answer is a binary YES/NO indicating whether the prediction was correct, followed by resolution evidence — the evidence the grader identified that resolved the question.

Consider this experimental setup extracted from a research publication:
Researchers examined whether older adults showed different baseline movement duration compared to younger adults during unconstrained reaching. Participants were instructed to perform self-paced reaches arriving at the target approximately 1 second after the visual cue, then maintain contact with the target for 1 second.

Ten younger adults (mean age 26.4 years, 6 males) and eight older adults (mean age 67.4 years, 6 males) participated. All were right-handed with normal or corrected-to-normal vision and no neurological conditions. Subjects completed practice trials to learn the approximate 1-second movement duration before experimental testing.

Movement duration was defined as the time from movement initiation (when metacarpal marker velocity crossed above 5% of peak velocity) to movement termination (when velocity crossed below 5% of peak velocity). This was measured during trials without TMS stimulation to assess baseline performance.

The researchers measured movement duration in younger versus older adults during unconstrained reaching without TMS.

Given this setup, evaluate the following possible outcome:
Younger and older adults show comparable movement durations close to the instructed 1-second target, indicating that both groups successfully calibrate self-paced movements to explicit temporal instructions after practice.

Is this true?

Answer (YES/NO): NO